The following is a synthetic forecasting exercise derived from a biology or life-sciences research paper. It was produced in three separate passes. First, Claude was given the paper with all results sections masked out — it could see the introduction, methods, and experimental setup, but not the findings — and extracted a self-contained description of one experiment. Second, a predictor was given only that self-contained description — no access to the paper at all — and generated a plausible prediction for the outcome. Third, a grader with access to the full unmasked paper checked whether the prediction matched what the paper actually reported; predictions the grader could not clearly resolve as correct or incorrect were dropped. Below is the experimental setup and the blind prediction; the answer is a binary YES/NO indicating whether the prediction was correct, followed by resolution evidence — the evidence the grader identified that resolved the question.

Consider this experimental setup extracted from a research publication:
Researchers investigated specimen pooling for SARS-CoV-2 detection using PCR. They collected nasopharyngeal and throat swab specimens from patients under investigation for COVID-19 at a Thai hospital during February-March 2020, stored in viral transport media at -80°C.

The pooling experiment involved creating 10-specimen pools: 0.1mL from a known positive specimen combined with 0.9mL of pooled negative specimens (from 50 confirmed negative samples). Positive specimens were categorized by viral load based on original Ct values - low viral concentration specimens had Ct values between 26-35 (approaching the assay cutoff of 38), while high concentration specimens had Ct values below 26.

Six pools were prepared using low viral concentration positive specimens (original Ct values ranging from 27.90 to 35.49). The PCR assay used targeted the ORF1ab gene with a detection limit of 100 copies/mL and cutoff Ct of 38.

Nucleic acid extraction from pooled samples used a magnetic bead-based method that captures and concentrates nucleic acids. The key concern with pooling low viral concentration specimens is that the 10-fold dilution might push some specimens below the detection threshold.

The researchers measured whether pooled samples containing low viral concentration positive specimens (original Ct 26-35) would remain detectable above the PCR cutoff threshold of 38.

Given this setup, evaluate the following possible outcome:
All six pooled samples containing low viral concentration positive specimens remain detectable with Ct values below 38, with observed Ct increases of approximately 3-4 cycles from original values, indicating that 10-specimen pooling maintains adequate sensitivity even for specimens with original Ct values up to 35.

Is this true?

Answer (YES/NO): NO